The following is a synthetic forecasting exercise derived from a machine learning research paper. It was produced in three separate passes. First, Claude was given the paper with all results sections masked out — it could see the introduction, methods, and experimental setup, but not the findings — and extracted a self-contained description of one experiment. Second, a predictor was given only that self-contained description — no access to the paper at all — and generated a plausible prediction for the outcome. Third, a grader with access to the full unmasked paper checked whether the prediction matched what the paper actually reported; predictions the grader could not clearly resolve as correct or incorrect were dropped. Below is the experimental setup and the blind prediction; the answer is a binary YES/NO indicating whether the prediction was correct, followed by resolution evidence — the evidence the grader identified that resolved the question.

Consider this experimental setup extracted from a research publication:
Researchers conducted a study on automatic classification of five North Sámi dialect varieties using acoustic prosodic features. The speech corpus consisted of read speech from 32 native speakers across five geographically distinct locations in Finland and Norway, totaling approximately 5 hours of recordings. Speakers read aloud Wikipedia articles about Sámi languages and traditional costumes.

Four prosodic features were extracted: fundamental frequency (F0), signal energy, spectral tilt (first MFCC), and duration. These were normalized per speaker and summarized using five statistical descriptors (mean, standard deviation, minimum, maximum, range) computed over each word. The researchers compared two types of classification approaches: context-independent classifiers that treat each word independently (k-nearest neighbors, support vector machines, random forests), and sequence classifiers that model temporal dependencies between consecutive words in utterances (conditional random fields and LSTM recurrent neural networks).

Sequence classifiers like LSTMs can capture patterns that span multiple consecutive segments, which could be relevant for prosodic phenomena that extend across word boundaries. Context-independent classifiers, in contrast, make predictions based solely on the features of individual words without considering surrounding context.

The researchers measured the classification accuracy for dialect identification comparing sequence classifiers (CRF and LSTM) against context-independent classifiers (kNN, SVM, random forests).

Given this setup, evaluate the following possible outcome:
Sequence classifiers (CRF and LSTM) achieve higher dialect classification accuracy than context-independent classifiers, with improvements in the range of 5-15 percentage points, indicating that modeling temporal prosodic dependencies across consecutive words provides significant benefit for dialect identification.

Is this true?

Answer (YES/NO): NO